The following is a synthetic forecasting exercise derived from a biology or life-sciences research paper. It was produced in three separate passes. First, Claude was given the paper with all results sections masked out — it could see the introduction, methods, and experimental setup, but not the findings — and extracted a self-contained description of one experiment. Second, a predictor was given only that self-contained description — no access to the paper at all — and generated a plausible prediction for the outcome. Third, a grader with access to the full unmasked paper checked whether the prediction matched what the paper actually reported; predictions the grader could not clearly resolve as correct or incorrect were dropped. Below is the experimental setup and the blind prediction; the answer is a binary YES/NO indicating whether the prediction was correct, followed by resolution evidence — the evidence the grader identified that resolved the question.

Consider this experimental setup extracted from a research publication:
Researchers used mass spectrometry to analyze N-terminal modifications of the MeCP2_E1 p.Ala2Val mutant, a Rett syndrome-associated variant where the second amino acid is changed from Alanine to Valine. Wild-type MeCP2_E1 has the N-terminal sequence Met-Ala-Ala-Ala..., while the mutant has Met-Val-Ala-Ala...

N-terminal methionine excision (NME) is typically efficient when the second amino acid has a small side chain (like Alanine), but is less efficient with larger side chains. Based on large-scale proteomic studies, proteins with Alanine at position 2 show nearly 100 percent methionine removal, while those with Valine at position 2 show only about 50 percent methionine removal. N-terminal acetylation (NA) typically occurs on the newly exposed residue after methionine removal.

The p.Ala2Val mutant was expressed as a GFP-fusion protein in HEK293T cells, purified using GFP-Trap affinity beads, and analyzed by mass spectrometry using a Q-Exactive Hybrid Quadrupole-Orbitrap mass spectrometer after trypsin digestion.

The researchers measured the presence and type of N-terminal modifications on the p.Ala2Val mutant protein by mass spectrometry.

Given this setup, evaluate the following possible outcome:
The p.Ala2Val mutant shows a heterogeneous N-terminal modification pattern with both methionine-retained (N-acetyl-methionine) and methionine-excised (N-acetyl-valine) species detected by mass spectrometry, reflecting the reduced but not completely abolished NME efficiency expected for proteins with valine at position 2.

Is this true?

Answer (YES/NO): YES